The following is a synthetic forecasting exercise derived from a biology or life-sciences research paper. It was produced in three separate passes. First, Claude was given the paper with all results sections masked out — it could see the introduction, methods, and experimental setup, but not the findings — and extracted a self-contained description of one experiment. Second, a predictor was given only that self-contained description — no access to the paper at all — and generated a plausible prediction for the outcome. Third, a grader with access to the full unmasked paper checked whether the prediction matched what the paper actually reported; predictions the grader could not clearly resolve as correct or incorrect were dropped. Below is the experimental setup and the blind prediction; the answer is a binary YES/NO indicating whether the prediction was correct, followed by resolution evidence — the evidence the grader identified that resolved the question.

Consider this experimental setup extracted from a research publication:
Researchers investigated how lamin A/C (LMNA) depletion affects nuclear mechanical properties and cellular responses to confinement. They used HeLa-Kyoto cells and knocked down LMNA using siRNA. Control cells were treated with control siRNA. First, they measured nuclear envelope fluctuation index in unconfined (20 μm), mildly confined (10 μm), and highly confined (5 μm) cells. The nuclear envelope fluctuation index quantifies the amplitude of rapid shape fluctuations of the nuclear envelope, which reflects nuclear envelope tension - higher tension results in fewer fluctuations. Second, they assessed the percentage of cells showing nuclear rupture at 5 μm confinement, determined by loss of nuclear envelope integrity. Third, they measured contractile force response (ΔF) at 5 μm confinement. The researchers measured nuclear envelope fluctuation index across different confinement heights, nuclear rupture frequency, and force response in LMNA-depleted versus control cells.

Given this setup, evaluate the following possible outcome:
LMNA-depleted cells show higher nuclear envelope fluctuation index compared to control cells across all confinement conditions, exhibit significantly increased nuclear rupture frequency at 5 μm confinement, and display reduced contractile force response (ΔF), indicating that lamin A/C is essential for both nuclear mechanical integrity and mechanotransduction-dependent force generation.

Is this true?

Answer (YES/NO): YES